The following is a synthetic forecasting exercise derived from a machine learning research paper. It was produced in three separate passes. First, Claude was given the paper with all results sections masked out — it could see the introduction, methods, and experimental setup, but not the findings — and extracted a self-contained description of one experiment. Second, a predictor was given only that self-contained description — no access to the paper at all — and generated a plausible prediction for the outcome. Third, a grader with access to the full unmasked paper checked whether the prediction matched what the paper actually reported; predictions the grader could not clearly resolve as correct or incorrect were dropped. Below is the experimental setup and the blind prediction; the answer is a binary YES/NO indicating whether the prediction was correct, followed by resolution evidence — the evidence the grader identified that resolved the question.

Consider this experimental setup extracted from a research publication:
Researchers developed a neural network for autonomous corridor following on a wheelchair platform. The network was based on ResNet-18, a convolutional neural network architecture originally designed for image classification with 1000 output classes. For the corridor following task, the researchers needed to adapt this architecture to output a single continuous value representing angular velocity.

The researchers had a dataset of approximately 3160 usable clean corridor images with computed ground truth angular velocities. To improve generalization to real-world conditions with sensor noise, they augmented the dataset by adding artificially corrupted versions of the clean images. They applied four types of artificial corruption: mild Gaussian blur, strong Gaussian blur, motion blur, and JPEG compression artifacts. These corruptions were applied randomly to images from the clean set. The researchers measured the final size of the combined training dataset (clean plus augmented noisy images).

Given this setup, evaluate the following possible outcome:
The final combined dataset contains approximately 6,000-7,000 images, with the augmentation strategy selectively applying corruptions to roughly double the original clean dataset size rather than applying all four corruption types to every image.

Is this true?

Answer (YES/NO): YES